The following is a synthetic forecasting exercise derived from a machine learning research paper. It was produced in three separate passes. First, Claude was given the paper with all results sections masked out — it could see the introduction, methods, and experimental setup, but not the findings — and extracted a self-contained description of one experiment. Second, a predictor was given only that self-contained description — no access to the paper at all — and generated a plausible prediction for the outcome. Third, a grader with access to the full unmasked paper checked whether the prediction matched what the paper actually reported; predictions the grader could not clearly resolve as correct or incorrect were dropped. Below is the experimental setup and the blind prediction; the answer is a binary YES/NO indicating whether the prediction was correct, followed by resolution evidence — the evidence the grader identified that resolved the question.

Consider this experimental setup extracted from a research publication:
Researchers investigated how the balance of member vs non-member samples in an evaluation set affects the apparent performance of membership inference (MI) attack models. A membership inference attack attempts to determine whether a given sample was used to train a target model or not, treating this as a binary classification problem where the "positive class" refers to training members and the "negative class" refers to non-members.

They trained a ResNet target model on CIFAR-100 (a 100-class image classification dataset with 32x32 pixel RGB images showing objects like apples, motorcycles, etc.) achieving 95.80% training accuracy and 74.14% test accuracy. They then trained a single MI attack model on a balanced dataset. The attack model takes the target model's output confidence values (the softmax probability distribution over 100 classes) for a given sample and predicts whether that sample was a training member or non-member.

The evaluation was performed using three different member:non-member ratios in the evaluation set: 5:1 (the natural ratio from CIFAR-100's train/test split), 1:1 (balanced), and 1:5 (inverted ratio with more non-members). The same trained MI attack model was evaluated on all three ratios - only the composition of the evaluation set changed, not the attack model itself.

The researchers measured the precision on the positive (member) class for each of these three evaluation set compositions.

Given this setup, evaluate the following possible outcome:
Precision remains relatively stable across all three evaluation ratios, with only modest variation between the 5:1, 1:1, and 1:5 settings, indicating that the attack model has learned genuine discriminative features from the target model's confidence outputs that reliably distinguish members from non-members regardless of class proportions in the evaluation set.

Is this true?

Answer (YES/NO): NO